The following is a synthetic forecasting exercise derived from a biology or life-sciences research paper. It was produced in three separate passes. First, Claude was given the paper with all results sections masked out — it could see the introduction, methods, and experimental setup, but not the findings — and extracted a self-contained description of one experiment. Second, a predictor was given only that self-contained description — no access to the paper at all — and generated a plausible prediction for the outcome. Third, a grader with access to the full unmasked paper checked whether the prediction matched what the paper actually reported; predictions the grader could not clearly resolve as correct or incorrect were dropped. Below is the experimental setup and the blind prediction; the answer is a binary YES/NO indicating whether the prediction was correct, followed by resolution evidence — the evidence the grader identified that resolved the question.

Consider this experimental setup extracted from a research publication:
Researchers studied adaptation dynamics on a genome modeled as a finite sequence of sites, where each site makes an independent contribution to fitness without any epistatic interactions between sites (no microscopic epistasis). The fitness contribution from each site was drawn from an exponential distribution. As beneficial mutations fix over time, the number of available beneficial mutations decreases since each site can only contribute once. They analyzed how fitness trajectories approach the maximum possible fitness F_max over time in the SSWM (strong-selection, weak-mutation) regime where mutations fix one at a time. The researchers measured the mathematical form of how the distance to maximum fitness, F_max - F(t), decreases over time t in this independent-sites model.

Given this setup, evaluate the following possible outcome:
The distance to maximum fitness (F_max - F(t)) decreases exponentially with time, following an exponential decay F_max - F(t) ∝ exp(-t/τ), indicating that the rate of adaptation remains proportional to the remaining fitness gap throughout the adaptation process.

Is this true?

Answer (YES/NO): NO